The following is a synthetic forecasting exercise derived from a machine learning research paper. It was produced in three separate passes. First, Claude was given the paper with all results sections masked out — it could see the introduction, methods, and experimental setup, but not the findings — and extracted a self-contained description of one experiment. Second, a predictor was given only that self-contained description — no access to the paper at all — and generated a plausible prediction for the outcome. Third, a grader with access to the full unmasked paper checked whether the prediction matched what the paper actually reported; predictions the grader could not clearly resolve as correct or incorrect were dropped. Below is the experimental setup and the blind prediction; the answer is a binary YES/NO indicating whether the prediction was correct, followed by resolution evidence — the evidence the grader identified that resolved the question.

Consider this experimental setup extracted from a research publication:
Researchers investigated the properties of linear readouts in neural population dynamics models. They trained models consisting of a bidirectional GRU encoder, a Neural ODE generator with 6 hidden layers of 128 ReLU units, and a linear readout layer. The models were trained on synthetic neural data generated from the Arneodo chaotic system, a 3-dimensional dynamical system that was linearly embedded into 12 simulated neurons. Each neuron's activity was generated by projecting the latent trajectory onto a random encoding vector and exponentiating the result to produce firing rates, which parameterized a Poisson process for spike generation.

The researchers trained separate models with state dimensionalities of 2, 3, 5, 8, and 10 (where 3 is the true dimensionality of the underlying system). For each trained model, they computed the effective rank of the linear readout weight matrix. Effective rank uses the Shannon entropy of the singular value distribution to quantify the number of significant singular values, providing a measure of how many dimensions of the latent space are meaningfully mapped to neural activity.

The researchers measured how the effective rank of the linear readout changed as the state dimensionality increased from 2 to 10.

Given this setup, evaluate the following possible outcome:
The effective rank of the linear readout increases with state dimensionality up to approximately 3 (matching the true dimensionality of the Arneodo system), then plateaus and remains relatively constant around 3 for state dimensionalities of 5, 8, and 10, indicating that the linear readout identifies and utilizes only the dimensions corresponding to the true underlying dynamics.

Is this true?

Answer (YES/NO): NO